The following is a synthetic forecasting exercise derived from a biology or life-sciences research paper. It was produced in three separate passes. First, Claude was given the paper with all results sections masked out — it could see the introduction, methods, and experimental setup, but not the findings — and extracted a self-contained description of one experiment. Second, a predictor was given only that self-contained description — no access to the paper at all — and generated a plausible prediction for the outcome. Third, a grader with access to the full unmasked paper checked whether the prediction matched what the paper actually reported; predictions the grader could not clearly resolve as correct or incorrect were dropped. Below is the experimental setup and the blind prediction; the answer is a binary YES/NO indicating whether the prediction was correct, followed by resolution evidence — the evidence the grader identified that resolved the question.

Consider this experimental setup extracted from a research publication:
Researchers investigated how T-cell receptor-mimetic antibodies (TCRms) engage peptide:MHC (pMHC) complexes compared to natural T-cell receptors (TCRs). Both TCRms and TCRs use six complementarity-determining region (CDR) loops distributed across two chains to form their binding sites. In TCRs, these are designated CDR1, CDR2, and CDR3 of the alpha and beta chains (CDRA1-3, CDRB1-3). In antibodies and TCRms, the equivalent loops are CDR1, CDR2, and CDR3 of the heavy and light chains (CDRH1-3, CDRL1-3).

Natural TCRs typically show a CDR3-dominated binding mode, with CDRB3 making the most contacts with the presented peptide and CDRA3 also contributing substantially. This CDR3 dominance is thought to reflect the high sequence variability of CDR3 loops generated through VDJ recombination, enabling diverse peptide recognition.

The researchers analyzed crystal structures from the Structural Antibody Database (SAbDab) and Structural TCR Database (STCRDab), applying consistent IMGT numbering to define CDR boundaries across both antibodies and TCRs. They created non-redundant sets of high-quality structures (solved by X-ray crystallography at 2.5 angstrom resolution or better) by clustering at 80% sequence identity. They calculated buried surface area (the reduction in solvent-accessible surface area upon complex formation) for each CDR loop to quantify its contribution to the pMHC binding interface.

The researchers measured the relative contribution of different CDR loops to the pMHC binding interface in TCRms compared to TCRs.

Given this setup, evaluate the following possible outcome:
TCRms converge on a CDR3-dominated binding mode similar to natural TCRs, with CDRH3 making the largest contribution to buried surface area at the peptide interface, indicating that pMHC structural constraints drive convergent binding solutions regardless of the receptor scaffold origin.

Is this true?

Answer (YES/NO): NO